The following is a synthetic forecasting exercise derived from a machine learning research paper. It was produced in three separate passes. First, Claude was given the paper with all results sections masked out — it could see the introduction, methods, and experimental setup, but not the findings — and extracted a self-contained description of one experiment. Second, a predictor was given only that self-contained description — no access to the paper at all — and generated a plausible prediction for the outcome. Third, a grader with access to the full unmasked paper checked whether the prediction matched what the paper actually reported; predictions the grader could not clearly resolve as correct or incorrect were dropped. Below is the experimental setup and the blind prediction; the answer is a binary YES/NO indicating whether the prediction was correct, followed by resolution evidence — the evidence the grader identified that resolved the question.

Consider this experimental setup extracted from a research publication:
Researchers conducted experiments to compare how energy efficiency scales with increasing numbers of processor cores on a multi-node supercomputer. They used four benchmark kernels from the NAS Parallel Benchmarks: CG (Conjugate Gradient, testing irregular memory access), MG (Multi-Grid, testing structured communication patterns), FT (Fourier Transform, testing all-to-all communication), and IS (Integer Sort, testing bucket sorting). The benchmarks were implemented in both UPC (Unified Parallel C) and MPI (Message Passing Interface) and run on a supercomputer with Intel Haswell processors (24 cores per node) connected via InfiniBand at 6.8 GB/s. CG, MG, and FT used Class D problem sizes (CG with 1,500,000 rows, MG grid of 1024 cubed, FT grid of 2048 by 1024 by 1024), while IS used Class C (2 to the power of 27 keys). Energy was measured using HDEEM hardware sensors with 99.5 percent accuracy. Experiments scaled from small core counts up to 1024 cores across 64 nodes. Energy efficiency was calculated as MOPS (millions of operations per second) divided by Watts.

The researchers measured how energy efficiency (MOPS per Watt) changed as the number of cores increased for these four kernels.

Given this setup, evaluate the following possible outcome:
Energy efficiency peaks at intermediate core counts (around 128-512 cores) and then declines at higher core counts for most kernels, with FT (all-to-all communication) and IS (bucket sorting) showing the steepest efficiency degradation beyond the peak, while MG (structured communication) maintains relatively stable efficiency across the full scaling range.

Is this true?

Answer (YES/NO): NO